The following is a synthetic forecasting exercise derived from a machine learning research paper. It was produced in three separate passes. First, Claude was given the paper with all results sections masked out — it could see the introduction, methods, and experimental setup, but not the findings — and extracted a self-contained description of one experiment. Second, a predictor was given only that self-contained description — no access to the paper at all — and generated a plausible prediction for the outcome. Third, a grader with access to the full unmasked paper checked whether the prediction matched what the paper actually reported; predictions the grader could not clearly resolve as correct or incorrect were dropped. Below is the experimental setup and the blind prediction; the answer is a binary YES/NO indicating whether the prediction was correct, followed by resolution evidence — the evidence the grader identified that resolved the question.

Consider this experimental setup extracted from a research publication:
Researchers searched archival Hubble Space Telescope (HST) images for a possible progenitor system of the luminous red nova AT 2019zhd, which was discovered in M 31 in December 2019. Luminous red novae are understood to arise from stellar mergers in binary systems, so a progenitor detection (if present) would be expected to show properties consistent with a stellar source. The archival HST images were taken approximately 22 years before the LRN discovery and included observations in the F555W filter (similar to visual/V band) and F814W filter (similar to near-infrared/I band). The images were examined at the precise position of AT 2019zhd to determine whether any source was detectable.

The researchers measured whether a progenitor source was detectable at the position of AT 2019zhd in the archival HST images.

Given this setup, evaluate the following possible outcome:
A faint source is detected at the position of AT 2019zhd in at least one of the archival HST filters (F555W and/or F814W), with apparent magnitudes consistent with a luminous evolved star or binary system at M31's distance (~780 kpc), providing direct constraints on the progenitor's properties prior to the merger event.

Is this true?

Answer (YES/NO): YES